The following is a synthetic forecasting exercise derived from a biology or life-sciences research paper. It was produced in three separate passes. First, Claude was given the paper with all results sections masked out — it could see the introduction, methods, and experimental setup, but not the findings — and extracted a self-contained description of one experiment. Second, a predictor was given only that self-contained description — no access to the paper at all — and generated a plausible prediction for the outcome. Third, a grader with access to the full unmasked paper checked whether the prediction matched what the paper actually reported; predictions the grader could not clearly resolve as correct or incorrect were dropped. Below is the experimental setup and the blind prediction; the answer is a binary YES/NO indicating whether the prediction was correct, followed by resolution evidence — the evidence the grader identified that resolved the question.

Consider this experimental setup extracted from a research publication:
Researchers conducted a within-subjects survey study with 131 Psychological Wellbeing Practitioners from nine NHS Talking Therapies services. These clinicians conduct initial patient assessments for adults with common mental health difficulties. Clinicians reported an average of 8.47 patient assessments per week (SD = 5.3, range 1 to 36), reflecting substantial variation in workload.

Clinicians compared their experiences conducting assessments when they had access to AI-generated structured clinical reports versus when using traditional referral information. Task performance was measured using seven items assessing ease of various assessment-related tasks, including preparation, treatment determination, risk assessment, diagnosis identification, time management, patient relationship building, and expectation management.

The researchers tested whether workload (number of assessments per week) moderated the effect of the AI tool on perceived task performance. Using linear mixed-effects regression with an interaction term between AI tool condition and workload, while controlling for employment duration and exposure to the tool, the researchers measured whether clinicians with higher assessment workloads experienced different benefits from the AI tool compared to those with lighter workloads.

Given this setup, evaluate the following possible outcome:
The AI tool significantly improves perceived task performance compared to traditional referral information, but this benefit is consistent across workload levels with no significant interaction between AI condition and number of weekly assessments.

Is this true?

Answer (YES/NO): NO